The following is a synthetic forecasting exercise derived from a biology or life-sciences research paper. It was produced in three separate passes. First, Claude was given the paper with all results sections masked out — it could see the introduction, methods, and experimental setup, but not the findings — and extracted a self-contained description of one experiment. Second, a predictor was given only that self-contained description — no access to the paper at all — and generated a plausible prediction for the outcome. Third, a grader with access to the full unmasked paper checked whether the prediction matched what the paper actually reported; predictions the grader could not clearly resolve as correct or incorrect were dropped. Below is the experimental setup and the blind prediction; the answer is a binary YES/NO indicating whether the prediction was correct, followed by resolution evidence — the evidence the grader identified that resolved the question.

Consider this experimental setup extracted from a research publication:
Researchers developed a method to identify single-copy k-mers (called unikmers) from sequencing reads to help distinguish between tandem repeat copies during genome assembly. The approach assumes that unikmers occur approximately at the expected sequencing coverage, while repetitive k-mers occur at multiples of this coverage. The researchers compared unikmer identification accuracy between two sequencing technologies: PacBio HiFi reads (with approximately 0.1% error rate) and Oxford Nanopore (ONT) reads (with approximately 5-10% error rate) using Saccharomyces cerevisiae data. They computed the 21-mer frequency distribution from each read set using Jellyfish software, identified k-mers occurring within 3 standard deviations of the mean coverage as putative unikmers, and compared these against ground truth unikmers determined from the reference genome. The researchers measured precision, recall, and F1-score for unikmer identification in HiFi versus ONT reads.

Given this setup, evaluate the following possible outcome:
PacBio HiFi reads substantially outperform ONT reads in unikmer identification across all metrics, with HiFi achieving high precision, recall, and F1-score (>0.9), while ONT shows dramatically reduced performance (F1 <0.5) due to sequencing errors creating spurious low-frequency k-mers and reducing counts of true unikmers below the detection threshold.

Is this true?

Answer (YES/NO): NO